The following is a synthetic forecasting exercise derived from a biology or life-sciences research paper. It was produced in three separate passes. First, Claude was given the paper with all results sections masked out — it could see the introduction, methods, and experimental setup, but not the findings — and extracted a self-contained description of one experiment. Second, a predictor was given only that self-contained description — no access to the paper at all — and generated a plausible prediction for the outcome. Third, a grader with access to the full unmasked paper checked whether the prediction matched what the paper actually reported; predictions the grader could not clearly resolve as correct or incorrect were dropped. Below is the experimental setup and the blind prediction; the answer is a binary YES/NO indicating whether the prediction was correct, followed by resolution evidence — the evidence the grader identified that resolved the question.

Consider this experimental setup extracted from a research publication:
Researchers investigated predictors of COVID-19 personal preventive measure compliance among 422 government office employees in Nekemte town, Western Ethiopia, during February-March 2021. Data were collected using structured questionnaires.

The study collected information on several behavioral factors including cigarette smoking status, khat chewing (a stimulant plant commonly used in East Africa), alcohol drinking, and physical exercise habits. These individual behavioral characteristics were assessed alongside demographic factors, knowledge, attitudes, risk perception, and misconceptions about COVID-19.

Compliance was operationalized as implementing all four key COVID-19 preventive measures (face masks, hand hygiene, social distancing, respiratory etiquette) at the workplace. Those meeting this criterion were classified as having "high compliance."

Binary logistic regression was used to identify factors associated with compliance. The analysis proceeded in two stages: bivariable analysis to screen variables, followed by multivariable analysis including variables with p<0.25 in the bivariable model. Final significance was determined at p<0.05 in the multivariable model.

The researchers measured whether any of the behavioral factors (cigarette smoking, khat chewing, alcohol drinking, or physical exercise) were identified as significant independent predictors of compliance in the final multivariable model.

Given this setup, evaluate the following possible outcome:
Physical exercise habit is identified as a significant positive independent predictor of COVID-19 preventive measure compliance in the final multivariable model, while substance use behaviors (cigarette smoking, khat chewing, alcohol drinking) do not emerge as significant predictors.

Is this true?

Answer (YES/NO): NO